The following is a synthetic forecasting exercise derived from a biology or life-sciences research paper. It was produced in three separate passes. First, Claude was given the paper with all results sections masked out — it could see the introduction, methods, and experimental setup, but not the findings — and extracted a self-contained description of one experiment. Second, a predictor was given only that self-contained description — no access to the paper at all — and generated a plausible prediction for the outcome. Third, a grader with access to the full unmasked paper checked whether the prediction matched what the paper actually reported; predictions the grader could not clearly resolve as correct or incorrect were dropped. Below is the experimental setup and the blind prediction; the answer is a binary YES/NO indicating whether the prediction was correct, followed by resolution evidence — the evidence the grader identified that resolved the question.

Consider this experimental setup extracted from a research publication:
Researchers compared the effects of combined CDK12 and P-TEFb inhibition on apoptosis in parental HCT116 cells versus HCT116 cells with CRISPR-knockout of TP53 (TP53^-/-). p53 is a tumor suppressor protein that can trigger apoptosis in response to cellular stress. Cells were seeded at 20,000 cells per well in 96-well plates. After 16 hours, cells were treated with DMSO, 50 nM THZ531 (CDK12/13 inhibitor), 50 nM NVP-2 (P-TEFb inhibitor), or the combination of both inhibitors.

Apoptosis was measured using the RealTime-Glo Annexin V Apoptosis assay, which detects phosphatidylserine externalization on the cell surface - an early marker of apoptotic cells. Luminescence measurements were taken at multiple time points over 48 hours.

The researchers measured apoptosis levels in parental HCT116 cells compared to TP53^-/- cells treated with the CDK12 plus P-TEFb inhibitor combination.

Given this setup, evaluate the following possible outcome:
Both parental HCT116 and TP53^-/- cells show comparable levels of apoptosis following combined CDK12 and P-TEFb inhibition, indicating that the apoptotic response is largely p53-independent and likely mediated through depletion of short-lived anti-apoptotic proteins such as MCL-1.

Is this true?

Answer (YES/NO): NO